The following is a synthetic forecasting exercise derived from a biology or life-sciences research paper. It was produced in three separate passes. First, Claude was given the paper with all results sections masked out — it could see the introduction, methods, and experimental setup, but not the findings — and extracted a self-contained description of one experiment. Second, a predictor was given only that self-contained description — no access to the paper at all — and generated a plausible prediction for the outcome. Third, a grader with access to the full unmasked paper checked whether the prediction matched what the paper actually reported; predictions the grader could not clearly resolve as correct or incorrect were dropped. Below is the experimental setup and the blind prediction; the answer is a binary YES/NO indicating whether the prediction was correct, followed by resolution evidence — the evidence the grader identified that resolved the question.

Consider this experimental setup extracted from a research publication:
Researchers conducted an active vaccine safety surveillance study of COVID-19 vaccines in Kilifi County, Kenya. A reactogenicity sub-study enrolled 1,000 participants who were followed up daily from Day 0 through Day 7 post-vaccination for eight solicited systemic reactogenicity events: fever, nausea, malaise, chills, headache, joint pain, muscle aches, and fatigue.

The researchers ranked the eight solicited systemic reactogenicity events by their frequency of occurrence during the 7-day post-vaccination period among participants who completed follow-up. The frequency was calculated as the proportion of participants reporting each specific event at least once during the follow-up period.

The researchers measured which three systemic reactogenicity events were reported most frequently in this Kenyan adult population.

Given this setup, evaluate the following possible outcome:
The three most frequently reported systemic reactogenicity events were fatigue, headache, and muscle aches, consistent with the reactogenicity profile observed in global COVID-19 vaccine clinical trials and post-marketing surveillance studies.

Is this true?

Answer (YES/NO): NO